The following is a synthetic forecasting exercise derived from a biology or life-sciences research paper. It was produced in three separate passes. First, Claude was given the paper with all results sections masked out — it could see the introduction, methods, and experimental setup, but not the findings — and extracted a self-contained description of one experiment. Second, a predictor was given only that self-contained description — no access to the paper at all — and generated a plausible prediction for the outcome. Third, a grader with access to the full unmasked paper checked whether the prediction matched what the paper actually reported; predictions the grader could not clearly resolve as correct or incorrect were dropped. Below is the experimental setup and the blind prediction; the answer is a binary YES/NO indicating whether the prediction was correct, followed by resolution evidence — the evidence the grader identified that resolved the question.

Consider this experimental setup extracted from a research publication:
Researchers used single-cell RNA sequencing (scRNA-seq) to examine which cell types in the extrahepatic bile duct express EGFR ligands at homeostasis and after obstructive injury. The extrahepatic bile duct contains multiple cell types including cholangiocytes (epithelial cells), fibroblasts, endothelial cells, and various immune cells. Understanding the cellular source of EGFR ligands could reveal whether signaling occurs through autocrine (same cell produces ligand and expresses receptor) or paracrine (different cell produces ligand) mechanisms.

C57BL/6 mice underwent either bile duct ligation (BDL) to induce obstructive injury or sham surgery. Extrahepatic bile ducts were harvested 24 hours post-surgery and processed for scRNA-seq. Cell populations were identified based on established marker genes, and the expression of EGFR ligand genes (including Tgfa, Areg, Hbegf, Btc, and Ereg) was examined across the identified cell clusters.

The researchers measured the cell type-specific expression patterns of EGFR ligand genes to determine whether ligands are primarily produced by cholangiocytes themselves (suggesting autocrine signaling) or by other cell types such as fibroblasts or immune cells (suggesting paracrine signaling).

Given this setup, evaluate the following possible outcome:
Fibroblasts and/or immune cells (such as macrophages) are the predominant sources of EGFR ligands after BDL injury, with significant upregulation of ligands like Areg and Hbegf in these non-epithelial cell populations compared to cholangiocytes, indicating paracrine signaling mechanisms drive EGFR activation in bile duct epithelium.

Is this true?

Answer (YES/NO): NO